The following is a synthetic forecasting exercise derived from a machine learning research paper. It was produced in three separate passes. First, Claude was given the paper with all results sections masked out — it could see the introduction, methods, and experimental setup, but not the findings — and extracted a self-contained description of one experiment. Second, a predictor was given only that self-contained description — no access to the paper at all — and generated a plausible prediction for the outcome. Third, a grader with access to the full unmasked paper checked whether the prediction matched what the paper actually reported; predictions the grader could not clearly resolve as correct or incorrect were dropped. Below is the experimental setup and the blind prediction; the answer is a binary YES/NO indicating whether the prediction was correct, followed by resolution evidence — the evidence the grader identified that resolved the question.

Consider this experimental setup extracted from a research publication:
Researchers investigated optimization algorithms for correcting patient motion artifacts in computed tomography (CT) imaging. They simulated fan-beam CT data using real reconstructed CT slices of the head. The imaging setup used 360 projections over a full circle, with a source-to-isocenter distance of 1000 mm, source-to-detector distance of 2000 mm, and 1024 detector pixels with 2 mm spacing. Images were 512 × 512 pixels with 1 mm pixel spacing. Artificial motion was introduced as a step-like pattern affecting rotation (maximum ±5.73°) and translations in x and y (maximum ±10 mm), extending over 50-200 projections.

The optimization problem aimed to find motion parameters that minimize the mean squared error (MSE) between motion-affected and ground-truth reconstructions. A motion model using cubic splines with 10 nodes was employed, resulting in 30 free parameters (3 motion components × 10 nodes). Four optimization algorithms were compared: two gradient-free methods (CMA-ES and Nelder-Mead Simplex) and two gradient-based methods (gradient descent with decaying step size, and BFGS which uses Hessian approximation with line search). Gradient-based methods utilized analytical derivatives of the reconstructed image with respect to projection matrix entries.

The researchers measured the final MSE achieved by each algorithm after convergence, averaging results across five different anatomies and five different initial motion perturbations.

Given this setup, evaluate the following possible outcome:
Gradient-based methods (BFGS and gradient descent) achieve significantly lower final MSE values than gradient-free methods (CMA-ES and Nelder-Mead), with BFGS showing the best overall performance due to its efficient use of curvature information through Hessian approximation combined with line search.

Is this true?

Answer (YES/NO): NO